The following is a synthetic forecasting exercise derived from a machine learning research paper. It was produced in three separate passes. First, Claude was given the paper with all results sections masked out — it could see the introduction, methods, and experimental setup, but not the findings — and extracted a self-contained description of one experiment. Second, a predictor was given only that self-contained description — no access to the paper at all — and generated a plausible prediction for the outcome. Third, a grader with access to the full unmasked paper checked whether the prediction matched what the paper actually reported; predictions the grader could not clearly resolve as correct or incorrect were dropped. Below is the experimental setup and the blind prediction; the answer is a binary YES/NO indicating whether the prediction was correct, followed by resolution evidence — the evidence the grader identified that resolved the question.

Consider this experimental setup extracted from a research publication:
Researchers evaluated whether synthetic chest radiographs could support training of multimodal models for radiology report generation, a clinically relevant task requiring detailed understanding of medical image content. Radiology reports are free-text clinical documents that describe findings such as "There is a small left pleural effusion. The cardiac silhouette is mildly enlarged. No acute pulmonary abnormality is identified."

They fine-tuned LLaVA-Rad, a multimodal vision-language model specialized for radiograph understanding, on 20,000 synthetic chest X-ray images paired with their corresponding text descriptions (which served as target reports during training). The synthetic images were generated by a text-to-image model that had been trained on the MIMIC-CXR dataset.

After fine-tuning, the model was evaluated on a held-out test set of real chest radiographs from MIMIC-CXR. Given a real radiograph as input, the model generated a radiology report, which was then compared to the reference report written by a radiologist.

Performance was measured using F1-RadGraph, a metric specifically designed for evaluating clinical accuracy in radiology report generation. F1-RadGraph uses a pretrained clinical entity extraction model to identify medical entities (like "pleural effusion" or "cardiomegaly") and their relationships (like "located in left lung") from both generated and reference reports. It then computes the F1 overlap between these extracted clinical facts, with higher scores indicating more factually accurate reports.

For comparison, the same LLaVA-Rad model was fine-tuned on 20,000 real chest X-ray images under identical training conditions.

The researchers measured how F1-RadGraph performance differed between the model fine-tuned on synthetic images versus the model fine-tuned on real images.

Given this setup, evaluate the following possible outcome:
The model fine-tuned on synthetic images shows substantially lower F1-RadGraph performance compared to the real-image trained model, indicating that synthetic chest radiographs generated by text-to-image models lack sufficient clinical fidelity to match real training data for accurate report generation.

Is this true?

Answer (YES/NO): YES